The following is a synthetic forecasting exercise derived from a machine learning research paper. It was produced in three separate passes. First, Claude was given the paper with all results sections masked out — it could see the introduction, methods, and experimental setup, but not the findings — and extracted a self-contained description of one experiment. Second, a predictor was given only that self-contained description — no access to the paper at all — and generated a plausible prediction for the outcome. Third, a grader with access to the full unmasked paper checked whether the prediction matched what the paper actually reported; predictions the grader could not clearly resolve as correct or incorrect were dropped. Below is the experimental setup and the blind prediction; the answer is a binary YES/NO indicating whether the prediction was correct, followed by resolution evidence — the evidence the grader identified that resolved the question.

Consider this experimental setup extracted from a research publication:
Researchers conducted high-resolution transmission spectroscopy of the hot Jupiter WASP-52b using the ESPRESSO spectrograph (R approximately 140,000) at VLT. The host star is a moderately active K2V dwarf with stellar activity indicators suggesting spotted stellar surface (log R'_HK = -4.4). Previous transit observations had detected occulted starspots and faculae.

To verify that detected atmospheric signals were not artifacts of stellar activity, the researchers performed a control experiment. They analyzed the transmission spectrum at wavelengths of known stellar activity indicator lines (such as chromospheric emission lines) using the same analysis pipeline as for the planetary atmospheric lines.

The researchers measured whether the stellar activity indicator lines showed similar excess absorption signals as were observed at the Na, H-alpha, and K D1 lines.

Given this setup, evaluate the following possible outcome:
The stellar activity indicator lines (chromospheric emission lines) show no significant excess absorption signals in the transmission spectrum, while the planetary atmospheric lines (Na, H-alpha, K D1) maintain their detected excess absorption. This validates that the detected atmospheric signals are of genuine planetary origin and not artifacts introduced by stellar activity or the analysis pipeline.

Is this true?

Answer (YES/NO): YES